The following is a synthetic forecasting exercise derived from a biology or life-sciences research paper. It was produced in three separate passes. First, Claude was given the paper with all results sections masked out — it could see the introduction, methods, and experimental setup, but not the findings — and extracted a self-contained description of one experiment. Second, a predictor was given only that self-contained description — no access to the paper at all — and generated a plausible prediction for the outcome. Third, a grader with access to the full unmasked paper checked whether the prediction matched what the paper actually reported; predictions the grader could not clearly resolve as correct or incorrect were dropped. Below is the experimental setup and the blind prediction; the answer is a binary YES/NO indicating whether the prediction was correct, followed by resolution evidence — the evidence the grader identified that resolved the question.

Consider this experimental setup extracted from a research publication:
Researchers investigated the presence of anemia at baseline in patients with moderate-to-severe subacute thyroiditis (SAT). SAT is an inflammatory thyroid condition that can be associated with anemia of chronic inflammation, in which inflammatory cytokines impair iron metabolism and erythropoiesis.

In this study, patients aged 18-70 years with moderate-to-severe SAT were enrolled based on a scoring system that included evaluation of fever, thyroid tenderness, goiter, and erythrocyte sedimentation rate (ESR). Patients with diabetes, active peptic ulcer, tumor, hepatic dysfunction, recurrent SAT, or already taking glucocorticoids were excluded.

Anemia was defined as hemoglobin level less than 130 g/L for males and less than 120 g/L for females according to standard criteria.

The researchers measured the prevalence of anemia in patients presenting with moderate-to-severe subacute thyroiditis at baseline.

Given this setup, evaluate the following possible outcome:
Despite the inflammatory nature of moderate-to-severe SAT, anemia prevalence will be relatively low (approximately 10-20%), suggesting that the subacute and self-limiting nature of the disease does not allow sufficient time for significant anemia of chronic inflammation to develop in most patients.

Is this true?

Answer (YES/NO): NO